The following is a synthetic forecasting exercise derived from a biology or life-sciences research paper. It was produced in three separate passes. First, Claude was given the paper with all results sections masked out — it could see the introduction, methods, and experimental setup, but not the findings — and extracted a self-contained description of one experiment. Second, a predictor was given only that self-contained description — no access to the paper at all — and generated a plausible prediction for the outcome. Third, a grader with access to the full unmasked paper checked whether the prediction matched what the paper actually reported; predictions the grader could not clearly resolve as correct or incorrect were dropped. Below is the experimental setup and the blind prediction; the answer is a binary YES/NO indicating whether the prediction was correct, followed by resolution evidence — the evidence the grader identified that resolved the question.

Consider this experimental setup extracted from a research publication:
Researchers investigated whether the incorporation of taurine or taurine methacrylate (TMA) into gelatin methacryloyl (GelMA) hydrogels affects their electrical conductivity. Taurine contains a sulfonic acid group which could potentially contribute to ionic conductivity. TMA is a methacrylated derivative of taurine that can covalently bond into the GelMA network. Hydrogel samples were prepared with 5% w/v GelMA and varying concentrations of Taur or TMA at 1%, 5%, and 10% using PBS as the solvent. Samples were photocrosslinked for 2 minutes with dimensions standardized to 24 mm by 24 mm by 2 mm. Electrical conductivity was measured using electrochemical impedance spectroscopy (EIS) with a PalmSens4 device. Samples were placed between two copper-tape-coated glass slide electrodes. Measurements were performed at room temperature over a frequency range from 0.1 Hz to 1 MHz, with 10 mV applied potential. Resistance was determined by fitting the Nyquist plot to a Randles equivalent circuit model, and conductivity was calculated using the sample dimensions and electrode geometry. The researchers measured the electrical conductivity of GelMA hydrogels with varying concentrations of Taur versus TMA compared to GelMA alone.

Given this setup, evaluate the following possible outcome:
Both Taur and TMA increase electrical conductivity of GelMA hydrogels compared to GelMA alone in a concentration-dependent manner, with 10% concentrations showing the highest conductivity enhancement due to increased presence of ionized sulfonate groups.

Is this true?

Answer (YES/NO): NO